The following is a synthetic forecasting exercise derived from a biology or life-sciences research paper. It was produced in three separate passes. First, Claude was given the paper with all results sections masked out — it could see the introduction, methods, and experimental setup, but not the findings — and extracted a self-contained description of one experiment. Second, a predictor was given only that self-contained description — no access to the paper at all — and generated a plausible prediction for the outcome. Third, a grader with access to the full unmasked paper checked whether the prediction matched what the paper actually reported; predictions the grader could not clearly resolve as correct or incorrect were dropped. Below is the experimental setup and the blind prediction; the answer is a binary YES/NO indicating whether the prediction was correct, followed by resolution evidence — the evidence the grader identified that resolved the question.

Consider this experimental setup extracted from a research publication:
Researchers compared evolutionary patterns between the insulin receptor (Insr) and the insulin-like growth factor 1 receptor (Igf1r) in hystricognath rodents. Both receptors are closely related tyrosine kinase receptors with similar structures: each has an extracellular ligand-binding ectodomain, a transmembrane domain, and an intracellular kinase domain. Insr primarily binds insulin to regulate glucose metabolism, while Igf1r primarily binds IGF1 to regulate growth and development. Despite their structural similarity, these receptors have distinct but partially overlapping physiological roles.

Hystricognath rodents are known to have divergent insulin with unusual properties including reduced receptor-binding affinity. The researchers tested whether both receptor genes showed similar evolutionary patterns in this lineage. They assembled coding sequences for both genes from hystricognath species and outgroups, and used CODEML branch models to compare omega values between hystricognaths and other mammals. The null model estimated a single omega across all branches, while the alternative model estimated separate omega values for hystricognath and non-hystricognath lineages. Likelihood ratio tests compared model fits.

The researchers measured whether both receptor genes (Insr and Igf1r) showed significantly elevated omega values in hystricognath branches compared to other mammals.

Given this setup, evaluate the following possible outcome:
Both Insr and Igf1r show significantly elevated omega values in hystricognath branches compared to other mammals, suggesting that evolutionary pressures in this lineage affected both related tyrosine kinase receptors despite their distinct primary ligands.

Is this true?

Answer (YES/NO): NO